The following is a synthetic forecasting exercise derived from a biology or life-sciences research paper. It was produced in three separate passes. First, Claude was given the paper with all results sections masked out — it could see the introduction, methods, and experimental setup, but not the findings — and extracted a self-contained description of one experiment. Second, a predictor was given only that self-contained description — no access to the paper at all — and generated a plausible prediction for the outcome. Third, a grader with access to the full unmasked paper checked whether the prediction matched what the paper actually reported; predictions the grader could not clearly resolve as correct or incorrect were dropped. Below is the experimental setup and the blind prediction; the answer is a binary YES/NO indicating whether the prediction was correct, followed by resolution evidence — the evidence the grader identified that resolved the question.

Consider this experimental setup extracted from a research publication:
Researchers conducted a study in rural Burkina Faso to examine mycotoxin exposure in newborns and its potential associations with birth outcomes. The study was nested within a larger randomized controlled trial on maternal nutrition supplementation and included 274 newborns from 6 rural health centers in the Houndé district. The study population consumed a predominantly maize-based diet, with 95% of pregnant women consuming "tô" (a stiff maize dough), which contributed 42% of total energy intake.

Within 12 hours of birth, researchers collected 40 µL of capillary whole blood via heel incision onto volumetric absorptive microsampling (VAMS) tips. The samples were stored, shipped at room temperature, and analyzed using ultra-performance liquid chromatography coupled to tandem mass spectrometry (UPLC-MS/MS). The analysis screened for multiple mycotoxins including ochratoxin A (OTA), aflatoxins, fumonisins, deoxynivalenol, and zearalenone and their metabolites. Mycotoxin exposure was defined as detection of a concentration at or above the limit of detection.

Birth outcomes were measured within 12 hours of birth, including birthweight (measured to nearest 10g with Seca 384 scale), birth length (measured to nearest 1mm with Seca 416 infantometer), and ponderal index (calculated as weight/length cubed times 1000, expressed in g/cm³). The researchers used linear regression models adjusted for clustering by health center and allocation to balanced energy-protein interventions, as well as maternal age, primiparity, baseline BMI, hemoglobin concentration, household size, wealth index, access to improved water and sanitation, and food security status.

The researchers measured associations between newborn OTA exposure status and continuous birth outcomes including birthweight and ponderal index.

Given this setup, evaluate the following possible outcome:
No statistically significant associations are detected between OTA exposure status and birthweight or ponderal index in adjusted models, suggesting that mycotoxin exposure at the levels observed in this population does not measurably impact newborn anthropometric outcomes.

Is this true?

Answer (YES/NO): NO